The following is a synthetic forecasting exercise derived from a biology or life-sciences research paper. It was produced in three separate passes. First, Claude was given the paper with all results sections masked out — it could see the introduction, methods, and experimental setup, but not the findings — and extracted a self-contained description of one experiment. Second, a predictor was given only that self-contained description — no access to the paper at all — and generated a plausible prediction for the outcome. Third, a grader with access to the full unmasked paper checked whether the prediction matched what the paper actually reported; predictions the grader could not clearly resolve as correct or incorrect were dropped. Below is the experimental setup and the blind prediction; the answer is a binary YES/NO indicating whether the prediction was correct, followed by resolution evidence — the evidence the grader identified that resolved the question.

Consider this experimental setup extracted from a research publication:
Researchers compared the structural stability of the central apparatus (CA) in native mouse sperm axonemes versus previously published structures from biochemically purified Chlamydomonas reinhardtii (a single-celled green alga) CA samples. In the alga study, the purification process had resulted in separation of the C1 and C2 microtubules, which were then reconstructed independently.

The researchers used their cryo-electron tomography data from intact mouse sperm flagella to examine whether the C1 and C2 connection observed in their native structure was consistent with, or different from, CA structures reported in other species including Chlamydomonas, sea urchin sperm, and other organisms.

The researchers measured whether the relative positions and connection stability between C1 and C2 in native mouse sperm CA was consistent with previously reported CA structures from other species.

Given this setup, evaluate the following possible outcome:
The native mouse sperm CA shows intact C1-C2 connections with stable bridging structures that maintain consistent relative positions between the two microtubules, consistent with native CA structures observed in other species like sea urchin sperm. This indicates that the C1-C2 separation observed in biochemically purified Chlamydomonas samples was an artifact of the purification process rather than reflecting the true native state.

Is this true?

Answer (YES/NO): YES